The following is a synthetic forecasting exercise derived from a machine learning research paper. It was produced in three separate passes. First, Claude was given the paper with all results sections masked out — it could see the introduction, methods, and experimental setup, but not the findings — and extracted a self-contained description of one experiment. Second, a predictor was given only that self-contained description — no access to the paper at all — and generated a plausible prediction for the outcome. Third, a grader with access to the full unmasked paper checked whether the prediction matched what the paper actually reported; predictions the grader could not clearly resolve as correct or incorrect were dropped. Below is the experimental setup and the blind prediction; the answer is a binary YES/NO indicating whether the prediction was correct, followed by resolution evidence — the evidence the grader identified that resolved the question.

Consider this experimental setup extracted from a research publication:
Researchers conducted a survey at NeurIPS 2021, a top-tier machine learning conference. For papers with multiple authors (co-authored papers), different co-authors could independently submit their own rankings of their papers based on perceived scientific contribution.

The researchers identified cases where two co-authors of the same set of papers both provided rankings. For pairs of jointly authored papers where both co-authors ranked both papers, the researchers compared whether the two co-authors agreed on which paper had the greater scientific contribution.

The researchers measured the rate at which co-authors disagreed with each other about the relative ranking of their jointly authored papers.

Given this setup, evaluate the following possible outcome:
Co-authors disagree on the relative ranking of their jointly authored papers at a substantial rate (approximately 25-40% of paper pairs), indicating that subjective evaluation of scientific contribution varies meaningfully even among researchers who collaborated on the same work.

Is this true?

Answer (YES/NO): YES